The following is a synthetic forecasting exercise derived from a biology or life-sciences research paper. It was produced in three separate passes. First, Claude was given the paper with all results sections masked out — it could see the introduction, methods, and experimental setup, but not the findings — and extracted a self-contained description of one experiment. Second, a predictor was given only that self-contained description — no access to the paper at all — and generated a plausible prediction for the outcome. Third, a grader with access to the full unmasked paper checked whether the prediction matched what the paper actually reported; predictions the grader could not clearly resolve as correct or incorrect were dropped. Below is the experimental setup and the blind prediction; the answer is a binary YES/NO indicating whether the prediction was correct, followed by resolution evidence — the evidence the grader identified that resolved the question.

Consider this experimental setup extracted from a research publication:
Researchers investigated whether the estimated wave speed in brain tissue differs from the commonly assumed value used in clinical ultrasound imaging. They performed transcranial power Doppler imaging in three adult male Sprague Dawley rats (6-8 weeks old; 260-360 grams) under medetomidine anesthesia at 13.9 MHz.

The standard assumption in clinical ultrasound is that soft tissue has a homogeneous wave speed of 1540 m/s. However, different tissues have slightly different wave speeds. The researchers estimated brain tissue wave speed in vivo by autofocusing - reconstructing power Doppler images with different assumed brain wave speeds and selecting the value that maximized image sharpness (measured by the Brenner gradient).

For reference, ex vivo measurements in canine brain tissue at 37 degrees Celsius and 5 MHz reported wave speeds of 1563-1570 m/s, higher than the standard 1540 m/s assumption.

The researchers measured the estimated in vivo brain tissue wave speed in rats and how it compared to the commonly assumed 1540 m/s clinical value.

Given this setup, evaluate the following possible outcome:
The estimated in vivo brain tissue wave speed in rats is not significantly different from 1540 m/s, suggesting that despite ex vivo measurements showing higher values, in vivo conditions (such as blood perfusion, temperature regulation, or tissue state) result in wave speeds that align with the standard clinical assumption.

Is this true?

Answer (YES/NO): YES